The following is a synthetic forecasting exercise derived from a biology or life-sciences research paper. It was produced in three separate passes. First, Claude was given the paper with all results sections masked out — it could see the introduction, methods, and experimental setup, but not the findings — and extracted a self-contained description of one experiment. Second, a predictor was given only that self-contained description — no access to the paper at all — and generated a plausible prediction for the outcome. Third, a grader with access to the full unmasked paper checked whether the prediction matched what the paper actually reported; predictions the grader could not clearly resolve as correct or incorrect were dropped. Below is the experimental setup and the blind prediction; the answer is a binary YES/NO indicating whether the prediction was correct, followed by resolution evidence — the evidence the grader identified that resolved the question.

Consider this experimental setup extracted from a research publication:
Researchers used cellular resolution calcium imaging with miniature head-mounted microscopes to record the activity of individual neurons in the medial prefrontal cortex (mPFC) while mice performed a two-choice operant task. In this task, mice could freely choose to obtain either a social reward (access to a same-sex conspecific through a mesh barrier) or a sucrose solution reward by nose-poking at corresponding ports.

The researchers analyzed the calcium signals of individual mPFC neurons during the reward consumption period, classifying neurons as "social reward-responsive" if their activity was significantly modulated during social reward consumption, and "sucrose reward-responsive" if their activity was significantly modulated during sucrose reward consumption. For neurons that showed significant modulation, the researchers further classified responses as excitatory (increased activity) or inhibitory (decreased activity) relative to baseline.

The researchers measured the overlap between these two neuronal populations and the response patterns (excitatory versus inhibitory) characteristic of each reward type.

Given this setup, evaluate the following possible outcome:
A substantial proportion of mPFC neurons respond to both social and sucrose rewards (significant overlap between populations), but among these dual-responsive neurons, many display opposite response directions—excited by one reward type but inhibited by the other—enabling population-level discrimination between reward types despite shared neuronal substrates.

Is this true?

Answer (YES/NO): NO